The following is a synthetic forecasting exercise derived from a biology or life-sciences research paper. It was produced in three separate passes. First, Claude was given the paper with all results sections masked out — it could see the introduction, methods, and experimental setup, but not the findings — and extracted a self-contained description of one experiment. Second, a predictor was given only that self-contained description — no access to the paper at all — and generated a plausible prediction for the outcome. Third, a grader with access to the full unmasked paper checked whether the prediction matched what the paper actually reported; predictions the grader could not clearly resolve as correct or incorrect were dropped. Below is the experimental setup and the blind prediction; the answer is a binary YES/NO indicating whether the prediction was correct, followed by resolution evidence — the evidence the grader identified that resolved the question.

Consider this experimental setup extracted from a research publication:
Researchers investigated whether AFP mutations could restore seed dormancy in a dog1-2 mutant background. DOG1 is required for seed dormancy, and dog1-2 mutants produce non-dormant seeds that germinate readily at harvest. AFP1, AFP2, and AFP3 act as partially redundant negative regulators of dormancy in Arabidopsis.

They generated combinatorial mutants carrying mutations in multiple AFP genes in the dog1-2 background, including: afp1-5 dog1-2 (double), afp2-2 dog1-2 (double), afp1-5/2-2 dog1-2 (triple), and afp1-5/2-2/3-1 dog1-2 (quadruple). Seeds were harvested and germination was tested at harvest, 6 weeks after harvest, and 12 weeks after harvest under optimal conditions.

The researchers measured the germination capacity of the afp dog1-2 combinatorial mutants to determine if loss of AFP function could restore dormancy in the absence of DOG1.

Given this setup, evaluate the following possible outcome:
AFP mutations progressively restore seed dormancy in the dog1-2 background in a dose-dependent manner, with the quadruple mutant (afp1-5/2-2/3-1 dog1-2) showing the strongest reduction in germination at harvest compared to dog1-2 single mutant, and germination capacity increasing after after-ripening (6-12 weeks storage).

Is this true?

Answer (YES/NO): NO